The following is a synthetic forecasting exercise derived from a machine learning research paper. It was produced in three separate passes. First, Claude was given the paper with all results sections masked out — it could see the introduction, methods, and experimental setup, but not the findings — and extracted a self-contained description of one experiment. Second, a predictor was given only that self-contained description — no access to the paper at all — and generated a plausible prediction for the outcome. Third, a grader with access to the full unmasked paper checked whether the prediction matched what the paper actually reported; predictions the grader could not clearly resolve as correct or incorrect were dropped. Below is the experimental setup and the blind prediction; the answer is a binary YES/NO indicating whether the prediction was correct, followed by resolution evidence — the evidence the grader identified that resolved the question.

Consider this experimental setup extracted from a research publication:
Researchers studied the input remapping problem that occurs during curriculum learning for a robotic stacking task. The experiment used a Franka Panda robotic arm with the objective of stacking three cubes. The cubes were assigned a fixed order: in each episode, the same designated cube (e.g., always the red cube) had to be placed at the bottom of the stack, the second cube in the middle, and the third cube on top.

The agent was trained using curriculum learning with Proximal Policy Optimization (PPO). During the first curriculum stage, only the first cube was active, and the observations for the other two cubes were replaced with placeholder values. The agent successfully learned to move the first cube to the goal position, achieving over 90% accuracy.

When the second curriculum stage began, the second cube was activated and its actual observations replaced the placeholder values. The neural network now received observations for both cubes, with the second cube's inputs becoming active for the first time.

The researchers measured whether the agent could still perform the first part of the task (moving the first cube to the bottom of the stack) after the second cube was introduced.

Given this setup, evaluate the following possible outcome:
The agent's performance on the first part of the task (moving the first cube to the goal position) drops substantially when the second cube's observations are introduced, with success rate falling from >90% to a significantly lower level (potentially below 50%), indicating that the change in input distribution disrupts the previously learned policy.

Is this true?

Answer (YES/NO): YES